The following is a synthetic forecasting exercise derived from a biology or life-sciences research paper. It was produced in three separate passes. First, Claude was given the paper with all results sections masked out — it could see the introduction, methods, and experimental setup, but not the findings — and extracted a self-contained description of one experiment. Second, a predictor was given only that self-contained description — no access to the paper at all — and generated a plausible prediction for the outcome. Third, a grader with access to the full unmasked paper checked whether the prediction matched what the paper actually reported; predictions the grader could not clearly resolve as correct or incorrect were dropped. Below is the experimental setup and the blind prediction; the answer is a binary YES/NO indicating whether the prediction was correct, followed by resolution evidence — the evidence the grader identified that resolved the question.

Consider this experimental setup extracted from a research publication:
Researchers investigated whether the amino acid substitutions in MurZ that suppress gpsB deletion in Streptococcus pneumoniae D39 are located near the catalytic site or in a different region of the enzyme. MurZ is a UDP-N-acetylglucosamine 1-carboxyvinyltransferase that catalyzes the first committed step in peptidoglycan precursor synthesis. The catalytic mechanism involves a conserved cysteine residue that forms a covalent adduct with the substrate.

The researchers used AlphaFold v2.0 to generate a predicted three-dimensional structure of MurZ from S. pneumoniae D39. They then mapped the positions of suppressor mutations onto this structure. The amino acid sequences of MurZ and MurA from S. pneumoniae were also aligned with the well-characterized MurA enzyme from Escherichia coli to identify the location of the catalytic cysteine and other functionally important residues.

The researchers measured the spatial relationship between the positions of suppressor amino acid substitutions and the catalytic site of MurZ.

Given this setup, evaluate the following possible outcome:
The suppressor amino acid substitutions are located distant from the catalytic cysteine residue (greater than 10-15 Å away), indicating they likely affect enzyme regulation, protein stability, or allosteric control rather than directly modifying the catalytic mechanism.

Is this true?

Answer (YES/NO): YES